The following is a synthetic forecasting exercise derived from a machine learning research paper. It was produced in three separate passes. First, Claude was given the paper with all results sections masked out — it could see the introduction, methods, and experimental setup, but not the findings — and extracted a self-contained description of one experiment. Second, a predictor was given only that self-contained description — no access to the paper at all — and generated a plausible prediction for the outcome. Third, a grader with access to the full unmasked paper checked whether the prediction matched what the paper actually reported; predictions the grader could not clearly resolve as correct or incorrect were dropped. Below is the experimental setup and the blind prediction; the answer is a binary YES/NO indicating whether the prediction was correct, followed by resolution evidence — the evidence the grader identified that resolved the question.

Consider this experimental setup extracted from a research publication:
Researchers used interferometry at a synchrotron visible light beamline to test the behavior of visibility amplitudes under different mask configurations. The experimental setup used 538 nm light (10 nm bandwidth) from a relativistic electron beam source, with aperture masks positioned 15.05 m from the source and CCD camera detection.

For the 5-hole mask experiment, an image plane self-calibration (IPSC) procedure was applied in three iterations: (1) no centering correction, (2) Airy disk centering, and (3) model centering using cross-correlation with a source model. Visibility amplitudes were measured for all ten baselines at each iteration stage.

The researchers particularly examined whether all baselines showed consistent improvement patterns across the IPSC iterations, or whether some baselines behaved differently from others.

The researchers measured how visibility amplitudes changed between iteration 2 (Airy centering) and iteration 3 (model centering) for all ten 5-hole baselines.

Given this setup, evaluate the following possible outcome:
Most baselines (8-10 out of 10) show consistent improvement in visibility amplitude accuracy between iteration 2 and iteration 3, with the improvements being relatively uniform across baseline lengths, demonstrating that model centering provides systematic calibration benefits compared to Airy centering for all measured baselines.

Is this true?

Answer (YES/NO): NO